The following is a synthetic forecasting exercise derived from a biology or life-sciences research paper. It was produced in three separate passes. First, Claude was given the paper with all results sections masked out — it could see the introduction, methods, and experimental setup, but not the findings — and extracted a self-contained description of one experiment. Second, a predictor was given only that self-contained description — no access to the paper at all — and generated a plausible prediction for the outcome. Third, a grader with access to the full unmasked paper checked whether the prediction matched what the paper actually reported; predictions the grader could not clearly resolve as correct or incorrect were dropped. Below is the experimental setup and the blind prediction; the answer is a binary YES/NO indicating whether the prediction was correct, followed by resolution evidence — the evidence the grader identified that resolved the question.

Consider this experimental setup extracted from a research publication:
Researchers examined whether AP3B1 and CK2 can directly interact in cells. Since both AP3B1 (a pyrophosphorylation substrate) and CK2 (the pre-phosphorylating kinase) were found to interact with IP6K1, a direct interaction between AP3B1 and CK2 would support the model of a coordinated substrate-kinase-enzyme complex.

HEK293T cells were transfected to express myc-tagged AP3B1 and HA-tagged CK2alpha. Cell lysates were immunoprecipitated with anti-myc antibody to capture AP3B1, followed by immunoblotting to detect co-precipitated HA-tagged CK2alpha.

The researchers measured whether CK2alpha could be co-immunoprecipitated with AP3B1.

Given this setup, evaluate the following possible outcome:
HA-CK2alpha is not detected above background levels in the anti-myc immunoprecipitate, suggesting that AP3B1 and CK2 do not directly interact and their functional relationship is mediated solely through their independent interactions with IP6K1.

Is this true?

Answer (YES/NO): NO